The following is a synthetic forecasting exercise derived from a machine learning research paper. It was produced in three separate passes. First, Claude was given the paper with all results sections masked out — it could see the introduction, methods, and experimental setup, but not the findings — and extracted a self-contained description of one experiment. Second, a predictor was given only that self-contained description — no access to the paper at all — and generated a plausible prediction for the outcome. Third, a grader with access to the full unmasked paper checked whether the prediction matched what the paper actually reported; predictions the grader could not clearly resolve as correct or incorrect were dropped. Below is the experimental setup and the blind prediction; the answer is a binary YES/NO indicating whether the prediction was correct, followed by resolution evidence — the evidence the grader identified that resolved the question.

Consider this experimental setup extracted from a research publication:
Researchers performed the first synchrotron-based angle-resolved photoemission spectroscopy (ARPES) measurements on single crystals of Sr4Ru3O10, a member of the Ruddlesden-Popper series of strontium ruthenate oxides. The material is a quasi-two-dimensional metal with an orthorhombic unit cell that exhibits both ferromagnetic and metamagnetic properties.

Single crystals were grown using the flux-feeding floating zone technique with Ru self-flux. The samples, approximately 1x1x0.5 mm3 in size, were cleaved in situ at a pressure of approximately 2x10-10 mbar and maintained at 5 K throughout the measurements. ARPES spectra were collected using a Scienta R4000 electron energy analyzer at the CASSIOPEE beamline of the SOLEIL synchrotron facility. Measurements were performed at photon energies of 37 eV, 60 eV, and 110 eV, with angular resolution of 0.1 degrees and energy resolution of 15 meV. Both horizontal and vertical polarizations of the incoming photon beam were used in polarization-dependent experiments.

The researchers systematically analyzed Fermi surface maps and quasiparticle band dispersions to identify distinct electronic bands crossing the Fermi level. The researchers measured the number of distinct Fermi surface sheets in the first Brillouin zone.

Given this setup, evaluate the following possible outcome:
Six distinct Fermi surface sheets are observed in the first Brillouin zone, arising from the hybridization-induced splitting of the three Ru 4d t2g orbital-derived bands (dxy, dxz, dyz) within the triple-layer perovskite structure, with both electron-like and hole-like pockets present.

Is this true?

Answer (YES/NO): NO